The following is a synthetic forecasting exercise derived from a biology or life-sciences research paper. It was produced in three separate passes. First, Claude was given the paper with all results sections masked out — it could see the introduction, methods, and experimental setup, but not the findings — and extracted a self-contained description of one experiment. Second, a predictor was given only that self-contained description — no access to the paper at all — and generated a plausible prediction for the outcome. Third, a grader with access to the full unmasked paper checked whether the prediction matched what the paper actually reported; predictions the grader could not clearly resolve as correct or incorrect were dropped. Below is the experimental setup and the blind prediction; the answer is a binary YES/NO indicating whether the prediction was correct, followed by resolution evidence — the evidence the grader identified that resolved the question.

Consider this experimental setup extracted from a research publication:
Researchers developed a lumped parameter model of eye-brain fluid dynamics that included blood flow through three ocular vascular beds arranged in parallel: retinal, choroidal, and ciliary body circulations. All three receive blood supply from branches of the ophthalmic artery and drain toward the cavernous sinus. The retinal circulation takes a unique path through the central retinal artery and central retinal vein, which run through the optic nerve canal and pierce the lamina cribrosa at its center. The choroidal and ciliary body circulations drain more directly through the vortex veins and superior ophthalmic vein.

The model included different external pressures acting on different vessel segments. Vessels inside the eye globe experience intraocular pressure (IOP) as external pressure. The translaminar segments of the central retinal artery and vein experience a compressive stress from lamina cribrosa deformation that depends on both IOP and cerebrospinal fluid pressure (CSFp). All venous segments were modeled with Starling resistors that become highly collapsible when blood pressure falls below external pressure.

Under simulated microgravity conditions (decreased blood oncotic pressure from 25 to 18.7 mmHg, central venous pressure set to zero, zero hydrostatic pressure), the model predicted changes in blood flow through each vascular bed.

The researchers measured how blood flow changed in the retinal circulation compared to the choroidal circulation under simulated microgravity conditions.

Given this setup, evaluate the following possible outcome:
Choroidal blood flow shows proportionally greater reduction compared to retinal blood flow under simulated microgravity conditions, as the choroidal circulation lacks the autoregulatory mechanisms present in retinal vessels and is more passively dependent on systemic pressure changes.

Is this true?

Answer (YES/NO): NO